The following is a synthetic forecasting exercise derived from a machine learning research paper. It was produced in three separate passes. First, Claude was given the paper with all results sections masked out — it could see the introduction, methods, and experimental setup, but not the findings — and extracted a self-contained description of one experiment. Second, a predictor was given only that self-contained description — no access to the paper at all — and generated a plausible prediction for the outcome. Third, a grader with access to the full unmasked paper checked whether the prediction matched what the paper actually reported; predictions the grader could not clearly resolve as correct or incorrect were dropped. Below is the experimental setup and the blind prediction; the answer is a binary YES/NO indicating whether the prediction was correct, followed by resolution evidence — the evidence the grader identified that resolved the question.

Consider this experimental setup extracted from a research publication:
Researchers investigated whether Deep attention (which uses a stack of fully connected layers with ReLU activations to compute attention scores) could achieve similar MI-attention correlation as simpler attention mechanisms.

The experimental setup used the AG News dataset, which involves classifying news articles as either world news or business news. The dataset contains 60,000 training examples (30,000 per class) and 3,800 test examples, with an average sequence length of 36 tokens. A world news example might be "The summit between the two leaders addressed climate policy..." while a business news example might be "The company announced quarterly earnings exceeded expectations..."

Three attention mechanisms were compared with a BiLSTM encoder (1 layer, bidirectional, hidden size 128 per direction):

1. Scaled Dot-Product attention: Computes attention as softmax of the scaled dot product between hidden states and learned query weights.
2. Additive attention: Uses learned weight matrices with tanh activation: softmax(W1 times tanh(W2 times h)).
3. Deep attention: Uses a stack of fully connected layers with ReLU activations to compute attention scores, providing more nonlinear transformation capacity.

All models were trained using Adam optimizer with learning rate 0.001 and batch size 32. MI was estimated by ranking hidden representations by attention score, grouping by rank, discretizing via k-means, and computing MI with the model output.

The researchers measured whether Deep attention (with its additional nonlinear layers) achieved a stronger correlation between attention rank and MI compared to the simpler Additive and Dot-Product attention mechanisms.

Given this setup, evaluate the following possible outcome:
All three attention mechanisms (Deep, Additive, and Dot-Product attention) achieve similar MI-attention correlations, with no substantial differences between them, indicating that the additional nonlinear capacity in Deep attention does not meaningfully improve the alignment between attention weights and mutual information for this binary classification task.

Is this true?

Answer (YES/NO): NO